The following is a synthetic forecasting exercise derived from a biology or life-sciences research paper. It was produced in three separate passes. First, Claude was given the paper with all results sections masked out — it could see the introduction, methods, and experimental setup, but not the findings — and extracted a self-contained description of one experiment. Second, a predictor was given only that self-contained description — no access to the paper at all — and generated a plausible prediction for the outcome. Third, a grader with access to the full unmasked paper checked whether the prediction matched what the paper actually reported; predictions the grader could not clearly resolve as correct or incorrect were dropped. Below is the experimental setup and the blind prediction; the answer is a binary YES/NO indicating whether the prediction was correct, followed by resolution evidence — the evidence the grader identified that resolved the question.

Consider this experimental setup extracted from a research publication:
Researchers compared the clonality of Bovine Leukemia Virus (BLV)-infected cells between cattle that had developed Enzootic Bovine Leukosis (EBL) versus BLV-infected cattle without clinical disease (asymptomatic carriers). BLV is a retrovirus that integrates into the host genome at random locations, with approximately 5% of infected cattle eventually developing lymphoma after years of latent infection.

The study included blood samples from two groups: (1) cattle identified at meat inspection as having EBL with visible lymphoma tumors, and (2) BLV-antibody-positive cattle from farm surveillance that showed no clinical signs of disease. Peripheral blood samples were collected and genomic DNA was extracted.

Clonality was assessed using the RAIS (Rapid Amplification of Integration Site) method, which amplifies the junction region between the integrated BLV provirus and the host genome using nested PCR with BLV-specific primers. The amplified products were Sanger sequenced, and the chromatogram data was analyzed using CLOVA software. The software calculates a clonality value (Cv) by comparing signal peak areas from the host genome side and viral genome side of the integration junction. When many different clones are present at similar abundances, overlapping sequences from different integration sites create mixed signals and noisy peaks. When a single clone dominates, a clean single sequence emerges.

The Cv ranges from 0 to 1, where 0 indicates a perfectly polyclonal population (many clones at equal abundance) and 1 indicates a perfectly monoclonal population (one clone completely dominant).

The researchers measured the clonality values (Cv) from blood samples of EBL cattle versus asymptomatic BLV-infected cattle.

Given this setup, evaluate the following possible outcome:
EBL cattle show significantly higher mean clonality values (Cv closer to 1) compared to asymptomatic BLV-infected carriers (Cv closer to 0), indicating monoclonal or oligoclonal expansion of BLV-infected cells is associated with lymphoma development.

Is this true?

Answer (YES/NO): YES